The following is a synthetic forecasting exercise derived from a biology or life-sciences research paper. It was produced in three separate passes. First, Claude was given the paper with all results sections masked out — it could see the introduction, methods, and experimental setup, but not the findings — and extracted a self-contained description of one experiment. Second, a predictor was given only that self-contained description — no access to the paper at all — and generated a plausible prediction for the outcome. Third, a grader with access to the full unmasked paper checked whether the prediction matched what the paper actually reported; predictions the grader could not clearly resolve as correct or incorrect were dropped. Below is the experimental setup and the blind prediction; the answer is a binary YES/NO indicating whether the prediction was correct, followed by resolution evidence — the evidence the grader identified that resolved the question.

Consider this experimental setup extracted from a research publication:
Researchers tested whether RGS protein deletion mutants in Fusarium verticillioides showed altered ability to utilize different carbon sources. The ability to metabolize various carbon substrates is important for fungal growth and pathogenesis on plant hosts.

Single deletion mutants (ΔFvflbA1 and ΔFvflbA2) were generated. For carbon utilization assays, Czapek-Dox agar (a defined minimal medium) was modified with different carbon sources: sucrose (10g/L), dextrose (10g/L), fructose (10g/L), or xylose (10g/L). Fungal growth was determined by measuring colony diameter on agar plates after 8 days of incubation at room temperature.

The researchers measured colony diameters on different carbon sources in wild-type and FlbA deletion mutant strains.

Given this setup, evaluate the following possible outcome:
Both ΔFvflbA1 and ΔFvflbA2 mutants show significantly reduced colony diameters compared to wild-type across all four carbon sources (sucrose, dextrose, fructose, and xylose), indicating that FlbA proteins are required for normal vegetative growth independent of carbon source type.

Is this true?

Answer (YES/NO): NO